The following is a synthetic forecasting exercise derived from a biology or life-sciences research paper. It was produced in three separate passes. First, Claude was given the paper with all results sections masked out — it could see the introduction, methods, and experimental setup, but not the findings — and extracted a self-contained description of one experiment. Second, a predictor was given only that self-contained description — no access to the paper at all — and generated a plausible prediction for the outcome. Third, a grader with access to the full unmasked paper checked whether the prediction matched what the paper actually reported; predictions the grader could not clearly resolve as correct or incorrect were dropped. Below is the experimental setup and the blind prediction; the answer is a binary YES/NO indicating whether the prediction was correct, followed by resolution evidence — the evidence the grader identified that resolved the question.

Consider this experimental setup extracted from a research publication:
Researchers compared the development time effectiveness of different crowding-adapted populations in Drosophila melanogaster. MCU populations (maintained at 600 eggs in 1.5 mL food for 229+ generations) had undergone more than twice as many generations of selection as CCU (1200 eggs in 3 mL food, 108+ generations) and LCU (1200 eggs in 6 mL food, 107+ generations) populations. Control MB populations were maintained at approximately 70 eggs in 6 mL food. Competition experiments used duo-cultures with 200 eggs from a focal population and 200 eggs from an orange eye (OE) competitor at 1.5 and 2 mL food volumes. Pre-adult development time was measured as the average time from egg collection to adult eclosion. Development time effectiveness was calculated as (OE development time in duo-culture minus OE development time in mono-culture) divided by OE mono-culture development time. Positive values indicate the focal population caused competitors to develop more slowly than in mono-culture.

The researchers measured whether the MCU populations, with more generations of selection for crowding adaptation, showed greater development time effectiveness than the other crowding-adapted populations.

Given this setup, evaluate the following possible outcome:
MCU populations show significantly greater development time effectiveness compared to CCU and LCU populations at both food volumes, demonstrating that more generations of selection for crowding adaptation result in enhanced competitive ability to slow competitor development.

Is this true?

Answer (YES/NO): NO